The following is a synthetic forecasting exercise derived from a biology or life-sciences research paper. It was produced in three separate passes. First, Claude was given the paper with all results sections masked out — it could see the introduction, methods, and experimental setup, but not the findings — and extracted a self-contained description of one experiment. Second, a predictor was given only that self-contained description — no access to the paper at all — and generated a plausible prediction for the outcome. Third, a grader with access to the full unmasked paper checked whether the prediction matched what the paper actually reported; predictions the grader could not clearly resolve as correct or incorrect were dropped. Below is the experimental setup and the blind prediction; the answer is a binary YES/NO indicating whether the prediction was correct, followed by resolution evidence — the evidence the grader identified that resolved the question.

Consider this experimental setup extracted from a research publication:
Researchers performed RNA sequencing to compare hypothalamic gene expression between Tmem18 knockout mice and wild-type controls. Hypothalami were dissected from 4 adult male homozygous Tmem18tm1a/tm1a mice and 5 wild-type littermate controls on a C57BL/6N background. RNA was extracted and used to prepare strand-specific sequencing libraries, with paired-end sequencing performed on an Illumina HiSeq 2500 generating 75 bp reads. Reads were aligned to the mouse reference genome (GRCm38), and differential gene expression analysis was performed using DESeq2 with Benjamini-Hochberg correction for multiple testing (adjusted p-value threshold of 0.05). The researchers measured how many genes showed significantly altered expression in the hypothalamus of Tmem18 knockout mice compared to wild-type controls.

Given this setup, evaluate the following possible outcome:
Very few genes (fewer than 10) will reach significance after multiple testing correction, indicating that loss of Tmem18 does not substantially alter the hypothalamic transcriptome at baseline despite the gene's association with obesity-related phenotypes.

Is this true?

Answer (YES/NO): YES